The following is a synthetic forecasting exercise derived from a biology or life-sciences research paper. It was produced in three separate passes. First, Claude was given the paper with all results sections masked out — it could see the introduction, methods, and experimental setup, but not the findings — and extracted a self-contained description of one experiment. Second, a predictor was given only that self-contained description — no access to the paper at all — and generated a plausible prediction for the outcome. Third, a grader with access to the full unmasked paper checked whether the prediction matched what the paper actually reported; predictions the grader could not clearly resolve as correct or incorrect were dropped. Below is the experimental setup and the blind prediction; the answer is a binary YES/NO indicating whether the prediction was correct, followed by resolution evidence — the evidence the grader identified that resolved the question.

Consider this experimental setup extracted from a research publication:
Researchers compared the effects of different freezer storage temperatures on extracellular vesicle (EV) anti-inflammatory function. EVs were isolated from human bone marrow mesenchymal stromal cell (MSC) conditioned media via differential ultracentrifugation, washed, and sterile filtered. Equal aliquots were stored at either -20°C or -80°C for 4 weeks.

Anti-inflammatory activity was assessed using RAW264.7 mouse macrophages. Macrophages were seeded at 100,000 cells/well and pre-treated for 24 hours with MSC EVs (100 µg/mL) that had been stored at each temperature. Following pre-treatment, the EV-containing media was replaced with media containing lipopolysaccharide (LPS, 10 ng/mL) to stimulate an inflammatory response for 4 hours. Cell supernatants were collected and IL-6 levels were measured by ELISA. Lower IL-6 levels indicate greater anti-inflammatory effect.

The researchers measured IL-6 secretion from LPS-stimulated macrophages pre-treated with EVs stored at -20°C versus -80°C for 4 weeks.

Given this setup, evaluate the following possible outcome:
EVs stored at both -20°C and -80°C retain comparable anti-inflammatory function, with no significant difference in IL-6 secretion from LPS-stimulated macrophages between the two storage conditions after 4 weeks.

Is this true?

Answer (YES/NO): YES